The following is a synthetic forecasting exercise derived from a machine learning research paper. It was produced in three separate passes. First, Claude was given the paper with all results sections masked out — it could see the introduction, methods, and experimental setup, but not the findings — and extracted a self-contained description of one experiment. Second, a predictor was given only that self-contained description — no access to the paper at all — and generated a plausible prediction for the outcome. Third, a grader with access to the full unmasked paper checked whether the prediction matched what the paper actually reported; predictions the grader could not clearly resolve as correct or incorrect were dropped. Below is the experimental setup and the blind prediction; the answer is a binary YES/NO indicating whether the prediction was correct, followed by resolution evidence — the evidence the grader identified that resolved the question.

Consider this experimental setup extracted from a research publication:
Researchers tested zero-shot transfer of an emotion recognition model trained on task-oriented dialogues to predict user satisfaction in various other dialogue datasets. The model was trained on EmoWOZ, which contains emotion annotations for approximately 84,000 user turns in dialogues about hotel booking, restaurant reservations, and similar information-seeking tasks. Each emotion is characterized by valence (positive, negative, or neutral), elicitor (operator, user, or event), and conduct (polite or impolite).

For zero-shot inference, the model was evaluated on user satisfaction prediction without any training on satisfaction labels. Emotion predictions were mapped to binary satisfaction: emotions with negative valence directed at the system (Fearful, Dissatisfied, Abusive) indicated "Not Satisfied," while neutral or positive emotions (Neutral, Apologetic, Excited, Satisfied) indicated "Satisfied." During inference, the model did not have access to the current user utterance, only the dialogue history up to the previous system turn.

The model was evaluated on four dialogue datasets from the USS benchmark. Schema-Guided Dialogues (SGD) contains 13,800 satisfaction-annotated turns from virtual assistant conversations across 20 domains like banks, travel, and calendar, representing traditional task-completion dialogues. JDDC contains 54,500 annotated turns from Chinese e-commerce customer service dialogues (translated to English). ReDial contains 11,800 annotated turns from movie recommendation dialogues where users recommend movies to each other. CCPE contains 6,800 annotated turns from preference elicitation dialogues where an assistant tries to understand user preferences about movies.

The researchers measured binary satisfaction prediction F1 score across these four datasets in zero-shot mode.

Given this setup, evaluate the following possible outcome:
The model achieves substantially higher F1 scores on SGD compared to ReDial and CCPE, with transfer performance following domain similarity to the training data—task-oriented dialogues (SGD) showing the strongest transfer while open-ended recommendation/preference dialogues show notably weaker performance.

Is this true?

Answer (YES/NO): NO